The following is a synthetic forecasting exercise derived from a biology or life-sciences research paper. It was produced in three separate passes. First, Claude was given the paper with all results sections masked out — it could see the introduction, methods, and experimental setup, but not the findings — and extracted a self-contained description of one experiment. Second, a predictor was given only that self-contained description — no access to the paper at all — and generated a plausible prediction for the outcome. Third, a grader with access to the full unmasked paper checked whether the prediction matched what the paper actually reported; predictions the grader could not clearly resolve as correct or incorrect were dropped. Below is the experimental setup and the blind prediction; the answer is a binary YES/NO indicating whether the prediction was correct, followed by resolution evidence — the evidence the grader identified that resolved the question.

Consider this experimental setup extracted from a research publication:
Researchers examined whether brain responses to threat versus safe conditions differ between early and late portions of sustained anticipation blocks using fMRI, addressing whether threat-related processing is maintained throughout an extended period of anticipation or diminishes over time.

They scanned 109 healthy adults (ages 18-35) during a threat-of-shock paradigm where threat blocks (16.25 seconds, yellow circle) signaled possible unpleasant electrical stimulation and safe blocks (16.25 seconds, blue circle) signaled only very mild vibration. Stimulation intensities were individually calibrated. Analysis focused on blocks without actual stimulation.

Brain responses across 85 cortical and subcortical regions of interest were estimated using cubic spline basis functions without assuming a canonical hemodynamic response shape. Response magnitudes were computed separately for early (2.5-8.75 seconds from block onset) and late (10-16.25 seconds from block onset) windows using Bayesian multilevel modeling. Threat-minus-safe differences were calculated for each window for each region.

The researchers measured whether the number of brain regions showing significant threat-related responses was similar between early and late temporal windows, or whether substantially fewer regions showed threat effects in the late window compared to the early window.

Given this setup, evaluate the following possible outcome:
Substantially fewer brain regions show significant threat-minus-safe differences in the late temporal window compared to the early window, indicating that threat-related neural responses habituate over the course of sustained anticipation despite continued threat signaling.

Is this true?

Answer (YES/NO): NO